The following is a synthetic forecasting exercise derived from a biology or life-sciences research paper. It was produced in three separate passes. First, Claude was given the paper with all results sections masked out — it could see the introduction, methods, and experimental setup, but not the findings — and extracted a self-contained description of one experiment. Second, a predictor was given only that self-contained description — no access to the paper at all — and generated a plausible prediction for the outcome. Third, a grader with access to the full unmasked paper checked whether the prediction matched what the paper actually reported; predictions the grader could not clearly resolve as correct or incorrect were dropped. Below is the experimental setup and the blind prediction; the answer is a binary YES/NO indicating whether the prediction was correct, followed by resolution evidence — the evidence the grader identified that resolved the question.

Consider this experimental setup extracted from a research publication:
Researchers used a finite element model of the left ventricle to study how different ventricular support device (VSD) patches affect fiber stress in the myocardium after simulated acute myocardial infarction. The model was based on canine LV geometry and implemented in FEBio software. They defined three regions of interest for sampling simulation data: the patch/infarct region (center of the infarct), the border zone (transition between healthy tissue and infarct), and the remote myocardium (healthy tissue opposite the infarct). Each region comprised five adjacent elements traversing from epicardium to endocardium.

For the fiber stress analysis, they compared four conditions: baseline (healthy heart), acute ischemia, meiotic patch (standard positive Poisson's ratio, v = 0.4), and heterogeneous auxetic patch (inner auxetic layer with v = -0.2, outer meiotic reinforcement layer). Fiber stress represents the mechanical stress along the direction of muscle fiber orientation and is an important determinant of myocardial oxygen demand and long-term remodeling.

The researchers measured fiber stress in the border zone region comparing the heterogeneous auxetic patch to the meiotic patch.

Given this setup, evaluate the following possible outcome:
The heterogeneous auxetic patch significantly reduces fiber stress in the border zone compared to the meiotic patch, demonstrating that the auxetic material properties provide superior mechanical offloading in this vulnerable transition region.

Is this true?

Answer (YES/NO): YES